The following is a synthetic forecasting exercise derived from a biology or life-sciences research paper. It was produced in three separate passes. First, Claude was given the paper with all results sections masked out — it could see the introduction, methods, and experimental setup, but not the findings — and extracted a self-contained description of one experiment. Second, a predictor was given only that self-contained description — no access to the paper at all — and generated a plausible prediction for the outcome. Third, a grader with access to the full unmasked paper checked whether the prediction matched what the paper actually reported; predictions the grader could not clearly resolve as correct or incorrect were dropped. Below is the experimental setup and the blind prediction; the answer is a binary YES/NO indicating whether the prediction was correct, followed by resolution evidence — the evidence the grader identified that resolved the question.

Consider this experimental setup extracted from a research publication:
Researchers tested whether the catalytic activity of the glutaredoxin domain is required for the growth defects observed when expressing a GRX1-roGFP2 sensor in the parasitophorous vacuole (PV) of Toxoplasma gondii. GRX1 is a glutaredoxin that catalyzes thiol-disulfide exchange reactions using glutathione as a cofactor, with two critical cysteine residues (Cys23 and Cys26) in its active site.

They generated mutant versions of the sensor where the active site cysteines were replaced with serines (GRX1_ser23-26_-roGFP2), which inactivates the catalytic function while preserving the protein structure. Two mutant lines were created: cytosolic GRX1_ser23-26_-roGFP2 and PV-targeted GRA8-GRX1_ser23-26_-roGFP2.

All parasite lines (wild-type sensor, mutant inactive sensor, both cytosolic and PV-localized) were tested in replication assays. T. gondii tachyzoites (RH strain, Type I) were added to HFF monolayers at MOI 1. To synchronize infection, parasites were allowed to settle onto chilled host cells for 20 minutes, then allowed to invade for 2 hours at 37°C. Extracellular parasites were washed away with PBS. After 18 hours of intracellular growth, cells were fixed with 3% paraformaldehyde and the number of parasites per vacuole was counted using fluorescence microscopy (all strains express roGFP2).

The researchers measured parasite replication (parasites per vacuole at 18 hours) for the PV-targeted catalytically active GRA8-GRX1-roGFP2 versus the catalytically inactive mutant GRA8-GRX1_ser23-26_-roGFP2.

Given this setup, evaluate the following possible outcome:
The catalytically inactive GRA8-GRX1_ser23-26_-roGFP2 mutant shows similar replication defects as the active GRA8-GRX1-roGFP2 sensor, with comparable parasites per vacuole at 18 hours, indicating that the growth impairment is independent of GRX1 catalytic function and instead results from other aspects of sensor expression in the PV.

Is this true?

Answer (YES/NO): NO